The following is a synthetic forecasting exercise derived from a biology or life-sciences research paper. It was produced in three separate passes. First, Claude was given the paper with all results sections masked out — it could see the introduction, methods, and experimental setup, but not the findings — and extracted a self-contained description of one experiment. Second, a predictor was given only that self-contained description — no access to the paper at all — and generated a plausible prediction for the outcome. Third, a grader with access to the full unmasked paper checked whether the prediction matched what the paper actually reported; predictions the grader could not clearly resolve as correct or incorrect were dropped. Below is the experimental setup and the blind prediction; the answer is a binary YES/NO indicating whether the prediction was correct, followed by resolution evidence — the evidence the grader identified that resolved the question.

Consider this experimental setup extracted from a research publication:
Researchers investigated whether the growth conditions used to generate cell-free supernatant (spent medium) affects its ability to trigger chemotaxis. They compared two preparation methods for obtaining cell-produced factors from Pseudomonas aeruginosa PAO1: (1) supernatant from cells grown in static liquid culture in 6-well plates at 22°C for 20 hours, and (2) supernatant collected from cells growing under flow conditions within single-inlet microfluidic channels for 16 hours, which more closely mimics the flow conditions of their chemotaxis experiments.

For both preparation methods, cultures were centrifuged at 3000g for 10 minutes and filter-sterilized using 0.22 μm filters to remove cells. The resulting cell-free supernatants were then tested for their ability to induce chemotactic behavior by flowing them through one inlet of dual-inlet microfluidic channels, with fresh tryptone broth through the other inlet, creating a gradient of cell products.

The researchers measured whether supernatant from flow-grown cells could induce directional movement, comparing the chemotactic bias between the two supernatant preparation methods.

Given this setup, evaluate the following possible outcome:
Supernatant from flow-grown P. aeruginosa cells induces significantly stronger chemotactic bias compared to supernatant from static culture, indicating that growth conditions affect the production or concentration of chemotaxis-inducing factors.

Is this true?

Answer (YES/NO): NO